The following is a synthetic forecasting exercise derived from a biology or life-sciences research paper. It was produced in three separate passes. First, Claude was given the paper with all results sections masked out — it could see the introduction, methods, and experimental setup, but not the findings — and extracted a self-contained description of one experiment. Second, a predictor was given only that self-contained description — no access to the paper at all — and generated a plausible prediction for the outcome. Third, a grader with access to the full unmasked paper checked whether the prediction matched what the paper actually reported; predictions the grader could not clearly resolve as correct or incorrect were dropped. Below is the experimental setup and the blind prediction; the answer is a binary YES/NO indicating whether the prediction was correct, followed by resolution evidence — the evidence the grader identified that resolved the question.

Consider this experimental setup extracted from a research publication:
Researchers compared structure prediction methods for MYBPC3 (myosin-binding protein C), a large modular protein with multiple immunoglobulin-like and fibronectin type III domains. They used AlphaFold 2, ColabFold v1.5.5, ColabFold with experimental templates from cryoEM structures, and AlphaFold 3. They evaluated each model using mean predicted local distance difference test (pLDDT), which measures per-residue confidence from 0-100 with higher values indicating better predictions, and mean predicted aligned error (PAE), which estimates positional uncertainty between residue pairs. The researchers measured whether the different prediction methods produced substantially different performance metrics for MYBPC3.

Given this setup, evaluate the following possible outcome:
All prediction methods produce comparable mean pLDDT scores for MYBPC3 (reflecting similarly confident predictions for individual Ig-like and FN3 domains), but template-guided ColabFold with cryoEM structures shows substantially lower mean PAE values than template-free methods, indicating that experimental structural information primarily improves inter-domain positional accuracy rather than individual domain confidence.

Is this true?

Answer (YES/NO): NO